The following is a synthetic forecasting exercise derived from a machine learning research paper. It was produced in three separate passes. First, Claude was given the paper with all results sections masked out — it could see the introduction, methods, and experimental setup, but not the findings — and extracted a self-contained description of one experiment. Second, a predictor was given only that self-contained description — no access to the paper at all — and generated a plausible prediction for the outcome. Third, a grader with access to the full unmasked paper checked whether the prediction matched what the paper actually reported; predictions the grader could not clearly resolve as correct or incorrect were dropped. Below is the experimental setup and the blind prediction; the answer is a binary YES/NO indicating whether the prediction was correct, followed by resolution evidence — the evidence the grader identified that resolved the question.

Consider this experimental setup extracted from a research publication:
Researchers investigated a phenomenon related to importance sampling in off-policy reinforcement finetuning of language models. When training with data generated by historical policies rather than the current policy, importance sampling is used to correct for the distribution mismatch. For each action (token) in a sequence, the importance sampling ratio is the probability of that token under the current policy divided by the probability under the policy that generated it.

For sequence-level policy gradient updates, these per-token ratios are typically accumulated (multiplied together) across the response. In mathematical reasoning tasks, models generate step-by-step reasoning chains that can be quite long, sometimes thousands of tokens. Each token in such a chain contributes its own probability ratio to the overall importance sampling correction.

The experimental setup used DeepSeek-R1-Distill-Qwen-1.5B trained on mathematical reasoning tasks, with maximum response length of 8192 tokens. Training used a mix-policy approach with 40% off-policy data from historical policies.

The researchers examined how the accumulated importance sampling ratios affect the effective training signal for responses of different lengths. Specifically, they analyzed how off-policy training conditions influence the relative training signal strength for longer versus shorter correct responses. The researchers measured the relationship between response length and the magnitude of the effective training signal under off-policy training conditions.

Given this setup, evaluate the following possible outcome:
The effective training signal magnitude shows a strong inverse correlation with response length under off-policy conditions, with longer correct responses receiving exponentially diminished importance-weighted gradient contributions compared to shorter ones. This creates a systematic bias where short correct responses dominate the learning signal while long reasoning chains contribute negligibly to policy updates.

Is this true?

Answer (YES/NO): NO